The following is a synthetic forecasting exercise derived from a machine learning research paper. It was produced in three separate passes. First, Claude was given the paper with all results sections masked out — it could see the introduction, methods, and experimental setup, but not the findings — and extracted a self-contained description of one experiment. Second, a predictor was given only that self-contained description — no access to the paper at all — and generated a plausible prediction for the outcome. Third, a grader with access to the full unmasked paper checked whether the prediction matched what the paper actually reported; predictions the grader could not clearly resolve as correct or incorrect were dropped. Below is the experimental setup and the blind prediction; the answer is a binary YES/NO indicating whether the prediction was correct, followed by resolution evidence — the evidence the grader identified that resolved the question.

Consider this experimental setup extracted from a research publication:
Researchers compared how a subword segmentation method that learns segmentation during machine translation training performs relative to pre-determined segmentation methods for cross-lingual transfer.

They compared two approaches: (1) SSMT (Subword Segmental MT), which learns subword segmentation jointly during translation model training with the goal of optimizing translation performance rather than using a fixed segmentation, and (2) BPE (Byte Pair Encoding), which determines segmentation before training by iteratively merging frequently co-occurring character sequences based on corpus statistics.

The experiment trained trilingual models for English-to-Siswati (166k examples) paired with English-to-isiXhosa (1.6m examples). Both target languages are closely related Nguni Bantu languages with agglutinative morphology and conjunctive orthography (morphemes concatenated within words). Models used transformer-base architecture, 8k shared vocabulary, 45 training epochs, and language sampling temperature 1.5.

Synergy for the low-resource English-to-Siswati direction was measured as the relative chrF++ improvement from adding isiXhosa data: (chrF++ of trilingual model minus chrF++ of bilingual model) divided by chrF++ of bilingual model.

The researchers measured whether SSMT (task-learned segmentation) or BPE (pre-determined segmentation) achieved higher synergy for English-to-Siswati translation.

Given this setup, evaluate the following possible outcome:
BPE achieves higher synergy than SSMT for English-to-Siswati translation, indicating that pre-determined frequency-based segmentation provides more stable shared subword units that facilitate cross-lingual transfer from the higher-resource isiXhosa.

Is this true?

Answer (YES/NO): YES